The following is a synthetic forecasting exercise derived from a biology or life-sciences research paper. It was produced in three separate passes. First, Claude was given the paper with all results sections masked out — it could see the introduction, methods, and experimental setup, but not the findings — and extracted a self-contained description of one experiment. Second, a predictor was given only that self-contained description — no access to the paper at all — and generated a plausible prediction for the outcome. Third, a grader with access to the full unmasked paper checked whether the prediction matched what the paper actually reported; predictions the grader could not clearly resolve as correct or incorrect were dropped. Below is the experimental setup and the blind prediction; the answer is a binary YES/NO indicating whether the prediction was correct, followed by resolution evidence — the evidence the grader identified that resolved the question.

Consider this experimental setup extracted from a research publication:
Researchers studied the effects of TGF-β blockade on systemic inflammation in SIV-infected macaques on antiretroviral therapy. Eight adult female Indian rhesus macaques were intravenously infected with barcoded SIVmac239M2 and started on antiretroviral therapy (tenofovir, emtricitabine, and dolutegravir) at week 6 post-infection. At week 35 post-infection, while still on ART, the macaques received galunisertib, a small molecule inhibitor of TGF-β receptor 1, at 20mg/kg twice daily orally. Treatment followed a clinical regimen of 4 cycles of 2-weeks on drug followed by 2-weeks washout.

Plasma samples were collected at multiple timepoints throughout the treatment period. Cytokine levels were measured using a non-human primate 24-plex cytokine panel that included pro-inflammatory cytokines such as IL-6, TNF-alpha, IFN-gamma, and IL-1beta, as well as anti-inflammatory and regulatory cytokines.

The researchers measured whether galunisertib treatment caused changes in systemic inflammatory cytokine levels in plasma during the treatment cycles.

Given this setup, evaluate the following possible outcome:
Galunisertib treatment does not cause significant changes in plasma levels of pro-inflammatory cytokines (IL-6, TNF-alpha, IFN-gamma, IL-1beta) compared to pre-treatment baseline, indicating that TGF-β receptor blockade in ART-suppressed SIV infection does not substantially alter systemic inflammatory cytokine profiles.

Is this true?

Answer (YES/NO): YES